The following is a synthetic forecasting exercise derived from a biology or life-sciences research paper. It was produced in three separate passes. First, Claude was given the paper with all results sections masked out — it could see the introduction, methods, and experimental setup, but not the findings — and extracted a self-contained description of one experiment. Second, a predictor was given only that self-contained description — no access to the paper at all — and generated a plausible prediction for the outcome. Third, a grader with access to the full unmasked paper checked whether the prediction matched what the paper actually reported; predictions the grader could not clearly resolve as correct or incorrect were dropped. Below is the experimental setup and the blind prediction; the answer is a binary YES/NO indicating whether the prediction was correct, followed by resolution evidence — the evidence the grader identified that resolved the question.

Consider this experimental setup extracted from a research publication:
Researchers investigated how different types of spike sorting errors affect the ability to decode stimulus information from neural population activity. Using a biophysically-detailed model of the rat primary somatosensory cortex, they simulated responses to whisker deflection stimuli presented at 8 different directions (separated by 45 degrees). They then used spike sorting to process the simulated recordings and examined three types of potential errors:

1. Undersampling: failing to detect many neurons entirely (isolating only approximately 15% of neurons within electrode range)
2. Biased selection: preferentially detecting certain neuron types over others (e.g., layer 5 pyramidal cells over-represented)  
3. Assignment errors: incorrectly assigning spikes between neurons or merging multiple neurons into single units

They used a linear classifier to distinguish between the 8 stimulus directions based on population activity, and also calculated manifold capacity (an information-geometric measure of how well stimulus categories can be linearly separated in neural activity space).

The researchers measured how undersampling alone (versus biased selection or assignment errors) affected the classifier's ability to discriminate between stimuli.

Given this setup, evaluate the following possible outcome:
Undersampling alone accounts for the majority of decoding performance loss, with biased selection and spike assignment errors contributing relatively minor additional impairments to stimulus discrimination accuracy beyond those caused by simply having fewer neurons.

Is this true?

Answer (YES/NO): NO